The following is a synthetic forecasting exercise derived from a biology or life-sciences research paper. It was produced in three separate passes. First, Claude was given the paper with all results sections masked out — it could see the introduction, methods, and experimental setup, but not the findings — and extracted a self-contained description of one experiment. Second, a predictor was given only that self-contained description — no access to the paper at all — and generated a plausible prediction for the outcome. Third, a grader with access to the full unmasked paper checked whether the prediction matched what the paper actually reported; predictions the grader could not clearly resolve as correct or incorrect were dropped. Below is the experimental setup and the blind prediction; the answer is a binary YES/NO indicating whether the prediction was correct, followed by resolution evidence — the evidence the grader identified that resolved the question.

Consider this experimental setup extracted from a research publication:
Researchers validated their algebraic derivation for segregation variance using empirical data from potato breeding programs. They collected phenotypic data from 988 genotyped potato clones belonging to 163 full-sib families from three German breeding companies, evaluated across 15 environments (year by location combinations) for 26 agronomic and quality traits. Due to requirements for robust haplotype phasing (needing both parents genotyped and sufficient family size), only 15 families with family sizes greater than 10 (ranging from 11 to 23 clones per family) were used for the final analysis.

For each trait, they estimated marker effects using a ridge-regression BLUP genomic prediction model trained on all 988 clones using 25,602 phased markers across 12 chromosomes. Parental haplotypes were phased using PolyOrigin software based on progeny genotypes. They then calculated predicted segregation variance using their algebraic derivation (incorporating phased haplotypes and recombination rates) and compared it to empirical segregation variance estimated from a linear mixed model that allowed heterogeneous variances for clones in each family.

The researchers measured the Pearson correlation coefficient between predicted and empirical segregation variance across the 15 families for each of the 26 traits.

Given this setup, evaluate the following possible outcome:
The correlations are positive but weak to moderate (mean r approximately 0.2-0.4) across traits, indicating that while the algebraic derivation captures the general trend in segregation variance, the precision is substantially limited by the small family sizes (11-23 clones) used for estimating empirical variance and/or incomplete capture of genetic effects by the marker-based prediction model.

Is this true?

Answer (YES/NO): NO